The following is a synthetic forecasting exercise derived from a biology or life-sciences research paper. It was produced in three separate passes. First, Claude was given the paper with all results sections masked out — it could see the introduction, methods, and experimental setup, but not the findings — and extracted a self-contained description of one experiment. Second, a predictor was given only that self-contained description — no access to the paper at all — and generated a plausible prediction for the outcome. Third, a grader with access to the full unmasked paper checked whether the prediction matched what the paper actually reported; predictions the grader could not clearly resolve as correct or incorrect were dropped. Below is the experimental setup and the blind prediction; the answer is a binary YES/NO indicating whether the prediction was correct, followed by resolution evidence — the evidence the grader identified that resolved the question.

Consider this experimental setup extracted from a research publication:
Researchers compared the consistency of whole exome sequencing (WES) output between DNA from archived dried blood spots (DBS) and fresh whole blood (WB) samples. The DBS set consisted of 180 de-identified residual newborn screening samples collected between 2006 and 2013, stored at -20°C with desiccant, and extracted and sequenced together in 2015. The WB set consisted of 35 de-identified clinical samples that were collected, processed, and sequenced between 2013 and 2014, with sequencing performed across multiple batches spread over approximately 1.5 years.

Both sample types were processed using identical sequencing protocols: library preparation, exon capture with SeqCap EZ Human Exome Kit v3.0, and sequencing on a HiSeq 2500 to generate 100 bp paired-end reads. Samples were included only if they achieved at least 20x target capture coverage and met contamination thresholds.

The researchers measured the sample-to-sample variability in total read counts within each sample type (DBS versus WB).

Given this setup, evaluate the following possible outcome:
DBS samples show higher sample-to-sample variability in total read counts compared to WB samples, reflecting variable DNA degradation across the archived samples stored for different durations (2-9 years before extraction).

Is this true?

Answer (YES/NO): NO